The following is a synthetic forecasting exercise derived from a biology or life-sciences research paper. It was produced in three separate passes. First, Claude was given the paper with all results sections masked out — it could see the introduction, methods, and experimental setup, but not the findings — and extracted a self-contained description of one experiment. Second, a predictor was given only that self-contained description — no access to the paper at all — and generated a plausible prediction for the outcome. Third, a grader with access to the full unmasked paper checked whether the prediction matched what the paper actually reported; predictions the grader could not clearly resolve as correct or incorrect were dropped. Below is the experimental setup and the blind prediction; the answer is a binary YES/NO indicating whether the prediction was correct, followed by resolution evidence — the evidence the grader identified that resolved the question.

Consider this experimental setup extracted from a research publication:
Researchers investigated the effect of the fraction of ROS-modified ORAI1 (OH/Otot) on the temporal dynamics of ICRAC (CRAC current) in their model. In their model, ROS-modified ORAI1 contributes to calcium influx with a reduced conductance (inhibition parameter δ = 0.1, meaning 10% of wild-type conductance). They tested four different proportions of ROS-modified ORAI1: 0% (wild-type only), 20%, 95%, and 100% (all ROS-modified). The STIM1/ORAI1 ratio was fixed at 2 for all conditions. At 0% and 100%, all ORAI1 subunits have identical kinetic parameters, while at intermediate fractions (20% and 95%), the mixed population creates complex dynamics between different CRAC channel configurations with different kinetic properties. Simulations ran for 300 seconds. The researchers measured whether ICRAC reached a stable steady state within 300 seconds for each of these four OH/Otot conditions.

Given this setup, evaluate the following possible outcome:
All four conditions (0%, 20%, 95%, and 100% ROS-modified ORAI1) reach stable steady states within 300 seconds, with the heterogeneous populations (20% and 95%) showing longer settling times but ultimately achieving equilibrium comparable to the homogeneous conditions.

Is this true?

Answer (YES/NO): NO